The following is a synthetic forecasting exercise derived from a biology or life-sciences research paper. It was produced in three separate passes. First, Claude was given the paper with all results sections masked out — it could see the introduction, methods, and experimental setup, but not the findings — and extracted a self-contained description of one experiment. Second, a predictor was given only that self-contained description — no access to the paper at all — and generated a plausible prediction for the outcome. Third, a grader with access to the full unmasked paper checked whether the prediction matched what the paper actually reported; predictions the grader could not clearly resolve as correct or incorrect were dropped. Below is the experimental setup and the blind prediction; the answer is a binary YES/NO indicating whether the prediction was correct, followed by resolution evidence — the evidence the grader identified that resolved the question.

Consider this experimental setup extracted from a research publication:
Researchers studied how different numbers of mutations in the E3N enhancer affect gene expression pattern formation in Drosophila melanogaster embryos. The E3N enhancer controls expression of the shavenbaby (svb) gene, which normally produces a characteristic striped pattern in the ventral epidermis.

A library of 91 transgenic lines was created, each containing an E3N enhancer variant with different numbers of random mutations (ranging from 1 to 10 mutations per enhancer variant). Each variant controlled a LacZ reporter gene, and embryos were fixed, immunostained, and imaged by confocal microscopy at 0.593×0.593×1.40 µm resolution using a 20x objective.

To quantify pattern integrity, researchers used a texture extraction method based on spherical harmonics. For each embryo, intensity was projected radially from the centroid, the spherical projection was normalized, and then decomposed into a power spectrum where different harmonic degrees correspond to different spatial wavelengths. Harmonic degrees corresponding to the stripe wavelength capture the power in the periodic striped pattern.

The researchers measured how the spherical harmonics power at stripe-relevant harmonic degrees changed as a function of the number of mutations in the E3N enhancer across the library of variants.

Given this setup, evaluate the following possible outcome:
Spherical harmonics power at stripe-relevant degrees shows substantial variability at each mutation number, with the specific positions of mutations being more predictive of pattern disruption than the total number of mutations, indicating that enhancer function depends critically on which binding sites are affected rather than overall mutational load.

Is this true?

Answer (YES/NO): YES